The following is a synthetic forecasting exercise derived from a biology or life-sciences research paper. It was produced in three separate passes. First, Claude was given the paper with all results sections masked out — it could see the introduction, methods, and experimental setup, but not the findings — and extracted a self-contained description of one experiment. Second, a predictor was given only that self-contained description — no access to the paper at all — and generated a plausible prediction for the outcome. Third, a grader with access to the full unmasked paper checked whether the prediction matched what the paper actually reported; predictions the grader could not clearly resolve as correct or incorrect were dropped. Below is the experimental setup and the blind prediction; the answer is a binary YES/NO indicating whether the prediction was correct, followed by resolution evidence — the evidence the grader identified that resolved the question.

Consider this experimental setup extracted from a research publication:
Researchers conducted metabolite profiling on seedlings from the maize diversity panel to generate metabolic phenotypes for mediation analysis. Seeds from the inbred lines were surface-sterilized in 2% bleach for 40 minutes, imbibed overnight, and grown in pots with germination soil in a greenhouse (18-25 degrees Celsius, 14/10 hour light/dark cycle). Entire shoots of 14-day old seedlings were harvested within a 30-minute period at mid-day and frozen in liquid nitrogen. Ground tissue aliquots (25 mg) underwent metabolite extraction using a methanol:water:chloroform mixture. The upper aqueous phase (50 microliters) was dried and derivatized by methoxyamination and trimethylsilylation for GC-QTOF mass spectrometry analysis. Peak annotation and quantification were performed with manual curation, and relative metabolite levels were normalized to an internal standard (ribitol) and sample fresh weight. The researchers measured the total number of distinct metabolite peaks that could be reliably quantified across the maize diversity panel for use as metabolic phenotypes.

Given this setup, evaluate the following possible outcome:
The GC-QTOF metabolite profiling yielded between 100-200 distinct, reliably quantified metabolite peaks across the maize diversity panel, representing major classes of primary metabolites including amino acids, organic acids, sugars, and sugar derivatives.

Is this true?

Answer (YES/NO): NO